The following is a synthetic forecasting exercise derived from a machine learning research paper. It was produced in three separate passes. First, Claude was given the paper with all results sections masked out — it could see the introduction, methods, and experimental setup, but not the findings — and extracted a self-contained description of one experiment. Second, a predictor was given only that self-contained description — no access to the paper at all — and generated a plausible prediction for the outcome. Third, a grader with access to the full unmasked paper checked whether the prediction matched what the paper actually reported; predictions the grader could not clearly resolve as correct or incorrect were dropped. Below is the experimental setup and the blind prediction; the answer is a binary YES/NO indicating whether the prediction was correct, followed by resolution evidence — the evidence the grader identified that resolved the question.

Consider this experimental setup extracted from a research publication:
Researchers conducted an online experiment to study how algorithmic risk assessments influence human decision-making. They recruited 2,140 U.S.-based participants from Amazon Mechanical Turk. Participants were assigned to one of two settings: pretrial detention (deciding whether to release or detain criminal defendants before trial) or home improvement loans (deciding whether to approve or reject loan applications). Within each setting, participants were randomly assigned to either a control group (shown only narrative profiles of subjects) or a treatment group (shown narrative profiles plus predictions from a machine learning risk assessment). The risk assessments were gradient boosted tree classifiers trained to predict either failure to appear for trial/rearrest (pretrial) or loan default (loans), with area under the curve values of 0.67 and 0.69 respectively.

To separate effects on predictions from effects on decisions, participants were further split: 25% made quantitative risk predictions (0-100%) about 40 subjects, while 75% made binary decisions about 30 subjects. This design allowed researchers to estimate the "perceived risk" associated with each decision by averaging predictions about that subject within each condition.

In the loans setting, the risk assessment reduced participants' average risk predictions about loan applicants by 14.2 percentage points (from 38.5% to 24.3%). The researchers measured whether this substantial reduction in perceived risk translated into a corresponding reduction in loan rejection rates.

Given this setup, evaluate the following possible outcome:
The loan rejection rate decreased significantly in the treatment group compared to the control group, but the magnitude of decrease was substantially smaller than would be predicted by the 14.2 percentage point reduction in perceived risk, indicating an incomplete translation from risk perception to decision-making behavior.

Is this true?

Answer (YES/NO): NO